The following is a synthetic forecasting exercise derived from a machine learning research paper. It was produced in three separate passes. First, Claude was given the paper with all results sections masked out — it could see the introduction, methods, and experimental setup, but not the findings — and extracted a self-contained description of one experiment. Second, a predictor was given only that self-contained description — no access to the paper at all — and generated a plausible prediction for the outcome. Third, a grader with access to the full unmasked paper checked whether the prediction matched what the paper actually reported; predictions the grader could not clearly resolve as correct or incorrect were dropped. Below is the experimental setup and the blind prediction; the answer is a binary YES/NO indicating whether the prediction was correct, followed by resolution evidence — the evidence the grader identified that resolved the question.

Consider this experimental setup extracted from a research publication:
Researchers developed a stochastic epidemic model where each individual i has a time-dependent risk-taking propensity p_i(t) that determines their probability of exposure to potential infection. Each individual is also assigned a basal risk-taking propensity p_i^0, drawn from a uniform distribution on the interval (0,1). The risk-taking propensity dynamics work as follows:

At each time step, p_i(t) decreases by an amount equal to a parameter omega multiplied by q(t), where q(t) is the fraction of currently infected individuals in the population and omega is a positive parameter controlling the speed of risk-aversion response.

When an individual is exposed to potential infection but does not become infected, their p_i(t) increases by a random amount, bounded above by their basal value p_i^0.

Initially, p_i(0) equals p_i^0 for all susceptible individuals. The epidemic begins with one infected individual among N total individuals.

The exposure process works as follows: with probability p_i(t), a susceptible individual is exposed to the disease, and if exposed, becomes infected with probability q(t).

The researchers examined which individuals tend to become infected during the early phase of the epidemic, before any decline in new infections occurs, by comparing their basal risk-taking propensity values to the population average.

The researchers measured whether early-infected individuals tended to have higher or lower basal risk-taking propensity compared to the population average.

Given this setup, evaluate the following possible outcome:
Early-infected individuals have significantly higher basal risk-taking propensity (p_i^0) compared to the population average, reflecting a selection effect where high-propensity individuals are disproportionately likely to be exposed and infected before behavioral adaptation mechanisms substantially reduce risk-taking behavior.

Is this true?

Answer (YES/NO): YES